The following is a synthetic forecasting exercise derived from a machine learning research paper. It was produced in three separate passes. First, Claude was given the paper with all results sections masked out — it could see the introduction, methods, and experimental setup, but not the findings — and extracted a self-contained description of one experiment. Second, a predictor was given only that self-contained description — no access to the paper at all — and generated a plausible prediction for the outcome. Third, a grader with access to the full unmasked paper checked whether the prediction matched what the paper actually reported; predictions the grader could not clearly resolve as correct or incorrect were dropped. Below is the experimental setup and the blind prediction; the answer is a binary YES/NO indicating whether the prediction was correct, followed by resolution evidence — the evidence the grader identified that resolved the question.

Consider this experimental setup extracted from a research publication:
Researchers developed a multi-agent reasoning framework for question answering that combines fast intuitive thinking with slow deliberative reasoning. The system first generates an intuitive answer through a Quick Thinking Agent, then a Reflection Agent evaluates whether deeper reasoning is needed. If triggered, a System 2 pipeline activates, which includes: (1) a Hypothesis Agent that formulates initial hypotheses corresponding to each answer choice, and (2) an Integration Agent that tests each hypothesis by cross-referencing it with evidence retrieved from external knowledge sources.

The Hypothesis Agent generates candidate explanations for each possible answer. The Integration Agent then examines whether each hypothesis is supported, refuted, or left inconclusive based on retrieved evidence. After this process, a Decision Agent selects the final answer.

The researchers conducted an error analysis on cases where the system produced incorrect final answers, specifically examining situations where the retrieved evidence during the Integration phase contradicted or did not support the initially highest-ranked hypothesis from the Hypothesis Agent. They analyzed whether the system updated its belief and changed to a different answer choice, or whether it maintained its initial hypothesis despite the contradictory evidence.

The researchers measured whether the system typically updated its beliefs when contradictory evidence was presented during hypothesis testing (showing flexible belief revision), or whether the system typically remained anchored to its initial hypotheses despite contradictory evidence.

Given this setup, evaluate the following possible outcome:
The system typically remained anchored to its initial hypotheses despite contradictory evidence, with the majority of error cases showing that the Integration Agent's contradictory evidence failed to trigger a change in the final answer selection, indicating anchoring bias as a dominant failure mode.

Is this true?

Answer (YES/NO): YES